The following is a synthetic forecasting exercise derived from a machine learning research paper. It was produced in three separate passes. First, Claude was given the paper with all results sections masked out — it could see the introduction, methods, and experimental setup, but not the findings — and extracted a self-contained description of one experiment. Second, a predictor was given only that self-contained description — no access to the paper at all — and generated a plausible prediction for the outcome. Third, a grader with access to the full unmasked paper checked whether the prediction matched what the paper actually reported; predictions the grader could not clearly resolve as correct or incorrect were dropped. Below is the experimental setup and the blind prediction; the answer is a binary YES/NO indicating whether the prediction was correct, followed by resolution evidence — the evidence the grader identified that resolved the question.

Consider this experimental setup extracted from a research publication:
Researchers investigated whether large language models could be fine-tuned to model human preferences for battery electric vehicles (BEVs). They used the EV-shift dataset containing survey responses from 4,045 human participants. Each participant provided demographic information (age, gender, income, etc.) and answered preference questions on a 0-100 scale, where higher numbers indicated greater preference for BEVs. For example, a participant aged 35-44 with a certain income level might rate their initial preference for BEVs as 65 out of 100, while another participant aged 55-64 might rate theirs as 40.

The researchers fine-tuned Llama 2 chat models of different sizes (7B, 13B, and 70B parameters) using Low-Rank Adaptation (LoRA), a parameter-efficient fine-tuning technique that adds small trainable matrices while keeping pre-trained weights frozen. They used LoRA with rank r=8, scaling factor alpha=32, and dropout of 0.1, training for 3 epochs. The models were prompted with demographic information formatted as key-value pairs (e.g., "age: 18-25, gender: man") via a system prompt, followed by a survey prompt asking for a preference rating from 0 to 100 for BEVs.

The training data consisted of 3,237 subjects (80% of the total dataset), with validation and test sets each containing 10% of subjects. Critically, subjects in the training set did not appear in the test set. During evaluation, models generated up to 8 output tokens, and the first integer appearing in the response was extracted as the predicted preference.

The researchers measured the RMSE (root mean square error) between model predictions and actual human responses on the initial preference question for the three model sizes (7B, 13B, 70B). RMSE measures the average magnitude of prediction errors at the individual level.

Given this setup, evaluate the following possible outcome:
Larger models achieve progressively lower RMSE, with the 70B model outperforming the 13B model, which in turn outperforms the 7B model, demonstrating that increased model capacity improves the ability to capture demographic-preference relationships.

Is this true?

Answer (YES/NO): NO